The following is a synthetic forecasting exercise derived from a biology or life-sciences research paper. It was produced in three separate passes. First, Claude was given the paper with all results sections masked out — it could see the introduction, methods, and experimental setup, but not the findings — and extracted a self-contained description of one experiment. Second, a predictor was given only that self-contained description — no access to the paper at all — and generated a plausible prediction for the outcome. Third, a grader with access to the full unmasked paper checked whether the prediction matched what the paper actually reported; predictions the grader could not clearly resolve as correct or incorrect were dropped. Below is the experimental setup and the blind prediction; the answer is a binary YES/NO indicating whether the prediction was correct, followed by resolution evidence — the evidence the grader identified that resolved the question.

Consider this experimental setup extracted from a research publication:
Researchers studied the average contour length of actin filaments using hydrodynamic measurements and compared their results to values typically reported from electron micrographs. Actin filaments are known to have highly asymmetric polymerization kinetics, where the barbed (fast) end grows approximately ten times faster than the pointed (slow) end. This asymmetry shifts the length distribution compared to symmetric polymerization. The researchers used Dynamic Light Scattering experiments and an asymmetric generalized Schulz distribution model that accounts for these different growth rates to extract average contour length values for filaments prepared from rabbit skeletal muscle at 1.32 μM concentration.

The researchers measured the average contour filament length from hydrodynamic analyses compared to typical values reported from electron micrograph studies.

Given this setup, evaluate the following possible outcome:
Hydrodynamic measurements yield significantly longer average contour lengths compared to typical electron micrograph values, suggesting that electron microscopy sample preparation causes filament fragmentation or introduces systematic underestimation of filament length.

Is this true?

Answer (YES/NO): NO